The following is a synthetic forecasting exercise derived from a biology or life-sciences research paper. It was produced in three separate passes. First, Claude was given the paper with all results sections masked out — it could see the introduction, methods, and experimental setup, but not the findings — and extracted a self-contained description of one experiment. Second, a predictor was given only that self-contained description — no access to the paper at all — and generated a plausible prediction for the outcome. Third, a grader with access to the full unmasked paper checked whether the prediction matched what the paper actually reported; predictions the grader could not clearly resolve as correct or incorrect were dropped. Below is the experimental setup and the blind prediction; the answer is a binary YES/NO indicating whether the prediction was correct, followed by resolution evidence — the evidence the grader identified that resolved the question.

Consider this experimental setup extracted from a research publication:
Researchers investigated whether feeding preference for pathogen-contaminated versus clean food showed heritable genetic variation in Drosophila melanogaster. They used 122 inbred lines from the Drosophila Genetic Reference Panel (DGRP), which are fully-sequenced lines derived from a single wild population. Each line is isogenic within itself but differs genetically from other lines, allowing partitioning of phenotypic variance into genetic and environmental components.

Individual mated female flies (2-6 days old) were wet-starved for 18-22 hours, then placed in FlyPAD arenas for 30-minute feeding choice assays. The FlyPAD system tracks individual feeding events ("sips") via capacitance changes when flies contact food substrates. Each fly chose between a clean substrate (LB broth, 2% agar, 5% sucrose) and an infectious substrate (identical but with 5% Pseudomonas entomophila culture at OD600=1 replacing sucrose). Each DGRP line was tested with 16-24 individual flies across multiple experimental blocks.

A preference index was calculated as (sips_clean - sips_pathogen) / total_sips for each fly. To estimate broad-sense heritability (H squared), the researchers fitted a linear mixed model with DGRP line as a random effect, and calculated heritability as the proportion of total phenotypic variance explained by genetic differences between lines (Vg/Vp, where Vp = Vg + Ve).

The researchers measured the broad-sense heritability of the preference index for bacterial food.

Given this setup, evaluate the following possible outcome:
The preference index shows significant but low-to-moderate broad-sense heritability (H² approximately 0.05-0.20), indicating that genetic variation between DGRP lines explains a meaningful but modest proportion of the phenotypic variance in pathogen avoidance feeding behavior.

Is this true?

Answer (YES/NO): YES